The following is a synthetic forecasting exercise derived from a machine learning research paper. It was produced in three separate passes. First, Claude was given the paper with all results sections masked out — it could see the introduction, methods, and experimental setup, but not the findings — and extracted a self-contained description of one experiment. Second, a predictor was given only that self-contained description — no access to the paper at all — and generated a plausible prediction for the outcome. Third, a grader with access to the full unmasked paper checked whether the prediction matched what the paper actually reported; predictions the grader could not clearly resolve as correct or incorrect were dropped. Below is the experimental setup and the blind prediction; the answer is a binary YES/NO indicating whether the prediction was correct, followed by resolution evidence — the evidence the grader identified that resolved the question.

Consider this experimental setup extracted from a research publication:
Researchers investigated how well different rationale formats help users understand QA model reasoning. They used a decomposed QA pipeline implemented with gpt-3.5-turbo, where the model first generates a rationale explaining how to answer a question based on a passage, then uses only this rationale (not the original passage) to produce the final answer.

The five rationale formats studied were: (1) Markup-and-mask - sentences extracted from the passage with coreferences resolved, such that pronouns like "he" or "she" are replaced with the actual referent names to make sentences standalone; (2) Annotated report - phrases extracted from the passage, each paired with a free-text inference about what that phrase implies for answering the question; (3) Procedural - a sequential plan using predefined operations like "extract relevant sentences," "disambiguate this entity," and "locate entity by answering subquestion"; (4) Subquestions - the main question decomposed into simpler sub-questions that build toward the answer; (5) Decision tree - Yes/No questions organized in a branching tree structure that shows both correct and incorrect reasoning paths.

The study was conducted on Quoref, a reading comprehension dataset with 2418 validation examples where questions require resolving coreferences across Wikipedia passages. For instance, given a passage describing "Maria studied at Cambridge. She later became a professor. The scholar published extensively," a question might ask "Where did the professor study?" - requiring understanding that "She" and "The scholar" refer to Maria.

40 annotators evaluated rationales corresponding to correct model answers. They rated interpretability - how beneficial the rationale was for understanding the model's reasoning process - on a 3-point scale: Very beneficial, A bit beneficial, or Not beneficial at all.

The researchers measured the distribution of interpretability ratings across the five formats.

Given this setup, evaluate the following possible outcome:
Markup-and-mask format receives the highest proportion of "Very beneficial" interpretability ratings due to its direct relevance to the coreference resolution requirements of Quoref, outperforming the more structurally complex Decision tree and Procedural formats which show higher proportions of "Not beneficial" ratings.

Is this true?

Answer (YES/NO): NO